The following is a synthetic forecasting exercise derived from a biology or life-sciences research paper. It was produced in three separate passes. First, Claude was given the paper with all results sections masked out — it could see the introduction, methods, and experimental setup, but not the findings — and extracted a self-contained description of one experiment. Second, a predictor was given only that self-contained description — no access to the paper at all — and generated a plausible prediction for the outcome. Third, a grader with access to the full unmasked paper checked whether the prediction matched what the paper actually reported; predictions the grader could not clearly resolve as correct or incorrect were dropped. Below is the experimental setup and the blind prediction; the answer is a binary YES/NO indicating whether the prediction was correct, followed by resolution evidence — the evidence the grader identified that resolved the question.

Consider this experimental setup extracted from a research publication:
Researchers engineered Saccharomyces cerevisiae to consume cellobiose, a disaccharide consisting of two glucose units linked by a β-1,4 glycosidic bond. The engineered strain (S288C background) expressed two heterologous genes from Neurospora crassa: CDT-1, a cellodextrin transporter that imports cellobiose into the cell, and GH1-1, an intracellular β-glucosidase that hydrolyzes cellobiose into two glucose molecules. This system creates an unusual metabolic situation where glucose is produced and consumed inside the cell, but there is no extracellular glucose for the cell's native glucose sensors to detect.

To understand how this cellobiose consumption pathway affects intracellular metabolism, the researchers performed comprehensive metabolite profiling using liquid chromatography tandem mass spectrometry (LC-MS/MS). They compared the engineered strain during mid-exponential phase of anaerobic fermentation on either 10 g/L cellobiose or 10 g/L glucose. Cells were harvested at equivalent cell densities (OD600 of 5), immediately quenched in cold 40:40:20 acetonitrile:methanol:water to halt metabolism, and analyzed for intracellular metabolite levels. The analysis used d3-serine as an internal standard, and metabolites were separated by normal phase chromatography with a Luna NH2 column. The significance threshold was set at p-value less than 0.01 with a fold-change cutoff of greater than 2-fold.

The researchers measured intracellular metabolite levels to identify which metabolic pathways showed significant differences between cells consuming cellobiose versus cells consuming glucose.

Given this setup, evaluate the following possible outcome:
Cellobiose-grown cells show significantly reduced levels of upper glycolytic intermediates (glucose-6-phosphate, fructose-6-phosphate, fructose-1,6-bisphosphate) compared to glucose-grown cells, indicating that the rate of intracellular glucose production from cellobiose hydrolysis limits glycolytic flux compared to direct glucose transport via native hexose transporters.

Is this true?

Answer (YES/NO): NO